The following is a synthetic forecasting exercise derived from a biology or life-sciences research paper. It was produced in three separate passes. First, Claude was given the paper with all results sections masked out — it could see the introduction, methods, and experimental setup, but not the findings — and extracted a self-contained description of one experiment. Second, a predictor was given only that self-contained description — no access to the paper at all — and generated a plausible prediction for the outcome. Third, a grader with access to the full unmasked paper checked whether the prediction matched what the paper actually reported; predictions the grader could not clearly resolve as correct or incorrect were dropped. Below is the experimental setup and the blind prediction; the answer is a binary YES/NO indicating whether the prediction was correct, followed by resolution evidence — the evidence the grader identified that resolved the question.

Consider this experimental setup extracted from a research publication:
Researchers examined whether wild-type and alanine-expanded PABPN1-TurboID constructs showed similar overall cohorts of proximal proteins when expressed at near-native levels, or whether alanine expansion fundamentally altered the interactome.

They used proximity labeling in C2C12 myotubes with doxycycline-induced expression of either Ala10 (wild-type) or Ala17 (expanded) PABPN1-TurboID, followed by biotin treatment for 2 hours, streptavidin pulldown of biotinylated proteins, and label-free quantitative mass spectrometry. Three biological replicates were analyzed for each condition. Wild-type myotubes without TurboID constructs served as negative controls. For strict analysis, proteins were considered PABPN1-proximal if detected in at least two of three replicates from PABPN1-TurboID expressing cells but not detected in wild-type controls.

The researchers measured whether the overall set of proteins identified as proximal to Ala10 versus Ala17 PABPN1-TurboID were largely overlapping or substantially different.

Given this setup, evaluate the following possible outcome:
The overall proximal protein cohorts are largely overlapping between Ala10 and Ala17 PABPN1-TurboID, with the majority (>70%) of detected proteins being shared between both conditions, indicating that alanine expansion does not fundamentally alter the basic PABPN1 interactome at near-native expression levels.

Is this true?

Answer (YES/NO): YES